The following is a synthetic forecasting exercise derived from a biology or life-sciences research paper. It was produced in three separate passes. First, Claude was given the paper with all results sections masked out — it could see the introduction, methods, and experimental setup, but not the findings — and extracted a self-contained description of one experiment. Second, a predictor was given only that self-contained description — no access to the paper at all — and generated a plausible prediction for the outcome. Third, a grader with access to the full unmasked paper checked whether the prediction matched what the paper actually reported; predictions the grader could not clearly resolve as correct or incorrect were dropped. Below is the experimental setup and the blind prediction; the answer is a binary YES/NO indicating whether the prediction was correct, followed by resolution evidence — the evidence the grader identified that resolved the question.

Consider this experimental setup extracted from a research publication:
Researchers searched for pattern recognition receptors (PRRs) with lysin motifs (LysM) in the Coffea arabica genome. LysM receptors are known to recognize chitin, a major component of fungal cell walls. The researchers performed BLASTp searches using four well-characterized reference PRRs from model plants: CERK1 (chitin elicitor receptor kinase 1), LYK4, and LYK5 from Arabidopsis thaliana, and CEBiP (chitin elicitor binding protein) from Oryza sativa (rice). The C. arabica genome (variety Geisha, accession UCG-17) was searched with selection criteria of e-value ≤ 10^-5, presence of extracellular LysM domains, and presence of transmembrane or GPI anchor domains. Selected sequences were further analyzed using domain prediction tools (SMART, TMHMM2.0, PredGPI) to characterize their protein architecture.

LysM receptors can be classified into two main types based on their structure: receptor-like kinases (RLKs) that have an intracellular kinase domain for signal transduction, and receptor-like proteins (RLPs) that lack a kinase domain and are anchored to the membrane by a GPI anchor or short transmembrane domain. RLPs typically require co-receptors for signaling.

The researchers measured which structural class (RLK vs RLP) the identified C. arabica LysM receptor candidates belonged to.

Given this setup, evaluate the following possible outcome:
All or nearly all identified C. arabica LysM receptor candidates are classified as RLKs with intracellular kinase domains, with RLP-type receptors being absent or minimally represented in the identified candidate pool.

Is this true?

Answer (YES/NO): NO